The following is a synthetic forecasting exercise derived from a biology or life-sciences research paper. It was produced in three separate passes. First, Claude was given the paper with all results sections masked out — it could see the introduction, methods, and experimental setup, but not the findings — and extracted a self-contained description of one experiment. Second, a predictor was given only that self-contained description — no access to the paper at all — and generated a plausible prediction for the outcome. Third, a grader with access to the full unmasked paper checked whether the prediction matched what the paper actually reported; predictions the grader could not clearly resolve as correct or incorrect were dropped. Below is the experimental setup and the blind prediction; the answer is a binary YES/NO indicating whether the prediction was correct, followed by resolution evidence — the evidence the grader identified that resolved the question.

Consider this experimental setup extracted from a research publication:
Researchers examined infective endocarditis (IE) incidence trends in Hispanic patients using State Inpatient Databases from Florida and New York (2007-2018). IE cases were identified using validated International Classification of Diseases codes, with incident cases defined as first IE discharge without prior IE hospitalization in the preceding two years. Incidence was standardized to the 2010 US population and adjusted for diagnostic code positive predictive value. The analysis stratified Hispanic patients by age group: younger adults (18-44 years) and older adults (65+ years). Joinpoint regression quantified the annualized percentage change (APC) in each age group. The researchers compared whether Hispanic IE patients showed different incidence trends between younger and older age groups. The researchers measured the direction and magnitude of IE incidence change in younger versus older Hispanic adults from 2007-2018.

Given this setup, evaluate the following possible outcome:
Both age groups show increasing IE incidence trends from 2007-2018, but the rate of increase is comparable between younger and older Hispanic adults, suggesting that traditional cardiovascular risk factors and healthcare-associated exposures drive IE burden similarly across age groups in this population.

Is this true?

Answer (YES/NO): NO